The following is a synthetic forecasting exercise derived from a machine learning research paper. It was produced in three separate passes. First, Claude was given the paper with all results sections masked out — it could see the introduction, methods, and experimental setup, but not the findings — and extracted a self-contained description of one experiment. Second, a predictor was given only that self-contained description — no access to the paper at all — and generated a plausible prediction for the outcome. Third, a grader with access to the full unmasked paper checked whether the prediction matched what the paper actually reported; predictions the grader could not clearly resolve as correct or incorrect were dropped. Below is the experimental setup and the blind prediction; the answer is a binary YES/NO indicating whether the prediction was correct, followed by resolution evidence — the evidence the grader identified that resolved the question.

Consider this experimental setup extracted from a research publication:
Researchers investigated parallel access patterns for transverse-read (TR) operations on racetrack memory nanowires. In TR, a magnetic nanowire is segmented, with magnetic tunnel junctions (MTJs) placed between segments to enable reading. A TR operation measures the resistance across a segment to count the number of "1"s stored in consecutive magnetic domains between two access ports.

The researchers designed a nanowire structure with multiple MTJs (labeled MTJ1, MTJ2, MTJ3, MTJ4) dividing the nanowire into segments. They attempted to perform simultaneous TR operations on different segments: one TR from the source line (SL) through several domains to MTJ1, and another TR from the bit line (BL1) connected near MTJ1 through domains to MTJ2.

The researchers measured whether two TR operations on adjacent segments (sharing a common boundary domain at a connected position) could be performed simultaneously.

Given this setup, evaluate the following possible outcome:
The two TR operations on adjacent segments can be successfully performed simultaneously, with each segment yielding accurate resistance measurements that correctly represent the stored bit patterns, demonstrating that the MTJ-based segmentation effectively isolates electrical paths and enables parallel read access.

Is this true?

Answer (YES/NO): NO